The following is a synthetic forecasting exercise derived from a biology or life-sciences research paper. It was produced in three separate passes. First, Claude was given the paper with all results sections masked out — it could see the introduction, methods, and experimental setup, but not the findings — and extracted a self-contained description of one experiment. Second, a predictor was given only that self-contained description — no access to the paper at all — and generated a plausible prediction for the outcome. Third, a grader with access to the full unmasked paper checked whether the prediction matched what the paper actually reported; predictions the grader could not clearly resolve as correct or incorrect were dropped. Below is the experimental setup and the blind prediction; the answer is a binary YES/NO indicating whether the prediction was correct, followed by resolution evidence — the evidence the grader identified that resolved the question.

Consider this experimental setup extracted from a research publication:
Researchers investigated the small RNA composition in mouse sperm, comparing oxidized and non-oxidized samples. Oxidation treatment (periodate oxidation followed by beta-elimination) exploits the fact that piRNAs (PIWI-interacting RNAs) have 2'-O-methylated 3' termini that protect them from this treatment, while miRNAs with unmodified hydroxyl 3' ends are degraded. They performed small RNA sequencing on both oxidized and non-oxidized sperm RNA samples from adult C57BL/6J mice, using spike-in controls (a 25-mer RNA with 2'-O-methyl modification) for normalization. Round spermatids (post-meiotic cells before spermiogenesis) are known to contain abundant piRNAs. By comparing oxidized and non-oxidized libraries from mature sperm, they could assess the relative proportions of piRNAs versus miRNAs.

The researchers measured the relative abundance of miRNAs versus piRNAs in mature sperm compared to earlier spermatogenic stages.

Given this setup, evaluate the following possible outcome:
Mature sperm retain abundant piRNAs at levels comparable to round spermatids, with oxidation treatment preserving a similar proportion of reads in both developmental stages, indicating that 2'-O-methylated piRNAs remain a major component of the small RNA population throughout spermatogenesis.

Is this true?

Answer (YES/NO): NO